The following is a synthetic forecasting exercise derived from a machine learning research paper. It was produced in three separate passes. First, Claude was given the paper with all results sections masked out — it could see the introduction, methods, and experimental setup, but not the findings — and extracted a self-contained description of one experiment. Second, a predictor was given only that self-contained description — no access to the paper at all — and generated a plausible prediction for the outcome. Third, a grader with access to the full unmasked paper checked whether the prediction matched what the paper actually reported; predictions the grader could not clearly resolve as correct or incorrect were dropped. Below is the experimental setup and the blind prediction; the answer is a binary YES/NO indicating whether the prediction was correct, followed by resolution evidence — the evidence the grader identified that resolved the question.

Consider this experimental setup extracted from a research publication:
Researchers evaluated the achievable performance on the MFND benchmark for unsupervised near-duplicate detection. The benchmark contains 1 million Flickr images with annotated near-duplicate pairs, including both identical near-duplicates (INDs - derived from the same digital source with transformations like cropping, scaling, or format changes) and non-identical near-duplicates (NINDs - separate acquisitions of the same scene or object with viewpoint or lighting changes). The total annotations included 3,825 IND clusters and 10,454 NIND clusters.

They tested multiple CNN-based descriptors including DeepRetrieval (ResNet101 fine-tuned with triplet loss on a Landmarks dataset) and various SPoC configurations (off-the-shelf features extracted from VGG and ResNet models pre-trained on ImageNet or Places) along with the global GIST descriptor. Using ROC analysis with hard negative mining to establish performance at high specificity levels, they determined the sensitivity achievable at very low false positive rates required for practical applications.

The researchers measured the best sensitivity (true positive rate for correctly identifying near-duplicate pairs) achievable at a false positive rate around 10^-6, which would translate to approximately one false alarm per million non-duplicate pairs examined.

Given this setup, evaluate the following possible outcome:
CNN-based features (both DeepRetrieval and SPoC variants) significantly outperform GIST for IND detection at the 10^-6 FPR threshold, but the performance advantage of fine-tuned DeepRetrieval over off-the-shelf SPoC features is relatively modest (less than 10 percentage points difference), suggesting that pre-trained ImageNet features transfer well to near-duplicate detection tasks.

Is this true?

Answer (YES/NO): YES